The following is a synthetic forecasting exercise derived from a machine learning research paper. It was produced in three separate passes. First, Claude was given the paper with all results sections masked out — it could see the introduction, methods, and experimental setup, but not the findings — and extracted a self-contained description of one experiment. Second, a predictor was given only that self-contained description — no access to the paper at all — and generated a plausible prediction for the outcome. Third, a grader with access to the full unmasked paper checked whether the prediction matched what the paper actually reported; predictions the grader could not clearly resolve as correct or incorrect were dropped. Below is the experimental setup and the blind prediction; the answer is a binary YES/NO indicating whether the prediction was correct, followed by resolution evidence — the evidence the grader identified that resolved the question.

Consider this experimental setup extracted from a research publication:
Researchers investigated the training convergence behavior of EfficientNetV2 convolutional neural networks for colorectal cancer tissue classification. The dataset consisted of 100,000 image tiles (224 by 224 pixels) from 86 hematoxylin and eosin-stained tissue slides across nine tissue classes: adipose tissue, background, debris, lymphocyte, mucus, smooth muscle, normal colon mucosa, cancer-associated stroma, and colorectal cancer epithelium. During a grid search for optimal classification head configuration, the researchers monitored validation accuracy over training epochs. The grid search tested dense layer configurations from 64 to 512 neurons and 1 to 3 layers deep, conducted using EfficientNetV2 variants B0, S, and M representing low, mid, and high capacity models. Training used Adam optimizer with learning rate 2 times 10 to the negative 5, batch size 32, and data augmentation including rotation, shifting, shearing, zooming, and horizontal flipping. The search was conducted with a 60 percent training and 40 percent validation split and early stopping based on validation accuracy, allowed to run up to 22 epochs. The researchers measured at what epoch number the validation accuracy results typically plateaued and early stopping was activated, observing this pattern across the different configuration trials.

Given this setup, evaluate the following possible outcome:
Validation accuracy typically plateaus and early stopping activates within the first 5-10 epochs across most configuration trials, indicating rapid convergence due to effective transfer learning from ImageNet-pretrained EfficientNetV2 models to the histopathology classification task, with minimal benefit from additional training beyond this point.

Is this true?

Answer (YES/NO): NO